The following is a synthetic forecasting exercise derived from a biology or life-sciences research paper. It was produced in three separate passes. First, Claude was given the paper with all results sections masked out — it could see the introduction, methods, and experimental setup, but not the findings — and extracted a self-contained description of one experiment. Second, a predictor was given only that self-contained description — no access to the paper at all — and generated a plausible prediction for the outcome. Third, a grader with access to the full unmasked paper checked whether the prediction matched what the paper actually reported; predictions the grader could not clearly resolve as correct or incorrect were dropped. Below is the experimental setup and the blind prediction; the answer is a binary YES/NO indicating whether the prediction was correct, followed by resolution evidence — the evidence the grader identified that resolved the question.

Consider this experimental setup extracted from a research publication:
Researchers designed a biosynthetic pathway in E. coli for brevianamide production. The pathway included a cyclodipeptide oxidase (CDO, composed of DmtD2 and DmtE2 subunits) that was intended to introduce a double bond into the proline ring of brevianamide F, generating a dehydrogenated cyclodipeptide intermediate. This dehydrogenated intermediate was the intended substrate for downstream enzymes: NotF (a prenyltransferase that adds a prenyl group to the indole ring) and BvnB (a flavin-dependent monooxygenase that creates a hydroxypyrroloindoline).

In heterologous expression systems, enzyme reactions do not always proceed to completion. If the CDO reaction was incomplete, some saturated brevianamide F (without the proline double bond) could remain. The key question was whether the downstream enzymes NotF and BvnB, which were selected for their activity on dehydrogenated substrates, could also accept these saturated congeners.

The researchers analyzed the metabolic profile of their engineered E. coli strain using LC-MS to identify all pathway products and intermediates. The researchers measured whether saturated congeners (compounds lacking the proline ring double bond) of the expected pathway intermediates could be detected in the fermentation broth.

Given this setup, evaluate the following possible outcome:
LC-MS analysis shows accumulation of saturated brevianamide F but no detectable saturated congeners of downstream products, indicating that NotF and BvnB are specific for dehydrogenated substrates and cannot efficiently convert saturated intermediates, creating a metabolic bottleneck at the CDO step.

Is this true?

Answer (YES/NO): NO